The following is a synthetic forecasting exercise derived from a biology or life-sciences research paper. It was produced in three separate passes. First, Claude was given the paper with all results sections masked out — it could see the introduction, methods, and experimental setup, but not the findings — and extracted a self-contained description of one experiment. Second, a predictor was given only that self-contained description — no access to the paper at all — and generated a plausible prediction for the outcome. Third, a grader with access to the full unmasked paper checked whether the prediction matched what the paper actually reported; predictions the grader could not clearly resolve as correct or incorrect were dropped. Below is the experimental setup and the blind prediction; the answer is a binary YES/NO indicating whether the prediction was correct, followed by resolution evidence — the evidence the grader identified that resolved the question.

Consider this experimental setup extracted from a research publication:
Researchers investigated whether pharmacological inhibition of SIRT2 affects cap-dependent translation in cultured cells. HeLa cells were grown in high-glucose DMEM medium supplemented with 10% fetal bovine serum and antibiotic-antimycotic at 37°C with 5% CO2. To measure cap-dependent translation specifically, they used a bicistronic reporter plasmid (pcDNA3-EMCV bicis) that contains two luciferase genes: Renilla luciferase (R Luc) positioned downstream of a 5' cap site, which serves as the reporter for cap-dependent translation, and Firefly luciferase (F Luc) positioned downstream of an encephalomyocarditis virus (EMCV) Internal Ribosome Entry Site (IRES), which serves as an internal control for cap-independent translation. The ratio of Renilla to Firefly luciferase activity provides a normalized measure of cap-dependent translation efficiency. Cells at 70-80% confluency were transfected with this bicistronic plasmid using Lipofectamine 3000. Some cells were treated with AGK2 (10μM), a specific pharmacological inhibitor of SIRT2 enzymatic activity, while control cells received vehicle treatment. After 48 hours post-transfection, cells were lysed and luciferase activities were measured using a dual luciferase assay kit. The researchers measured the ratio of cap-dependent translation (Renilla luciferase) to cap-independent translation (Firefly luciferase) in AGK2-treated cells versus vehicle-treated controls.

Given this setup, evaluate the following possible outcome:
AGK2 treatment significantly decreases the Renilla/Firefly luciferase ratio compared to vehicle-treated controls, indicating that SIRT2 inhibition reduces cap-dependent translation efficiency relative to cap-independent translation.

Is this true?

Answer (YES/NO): NO